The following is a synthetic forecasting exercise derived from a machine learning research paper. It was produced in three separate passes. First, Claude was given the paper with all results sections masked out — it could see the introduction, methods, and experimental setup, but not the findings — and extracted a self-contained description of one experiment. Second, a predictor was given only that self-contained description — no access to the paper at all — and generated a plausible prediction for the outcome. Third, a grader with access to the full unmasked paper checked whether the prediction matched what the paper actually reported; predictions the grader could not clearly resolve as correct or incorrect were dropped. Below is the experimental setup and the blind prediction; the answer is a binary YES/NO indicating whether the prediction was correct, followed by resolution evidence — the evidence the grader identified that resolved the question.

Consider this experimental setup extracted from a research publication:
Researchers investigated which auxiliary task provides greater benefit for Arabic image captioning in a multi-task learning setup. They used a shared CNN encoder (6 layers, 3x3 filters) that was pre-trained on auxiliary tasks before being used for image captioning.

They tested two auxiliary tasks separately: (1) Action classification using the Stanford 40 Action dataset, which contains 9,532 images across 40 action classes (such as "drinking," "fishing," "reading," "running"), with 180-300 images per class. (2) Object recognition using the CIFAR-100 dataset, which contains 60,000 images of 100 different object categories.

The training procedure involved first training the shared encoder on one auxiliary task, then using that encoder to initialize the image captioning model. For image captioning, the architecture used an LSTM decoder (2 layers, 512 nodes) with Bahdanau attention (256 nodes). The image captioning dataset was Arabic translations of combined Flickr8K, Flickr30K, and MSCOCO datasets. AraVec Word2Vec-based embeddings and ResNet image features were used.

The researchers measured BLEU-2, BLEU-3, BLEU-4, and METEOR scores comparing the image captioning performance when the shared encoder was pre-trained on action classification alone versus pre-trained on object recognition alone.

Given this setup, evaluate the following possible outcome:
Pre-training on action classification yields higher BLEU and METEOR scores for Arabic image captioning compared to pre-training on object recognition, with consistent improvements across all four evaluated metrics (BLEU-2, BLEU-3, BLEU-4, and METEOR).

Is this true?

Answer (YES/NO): YES